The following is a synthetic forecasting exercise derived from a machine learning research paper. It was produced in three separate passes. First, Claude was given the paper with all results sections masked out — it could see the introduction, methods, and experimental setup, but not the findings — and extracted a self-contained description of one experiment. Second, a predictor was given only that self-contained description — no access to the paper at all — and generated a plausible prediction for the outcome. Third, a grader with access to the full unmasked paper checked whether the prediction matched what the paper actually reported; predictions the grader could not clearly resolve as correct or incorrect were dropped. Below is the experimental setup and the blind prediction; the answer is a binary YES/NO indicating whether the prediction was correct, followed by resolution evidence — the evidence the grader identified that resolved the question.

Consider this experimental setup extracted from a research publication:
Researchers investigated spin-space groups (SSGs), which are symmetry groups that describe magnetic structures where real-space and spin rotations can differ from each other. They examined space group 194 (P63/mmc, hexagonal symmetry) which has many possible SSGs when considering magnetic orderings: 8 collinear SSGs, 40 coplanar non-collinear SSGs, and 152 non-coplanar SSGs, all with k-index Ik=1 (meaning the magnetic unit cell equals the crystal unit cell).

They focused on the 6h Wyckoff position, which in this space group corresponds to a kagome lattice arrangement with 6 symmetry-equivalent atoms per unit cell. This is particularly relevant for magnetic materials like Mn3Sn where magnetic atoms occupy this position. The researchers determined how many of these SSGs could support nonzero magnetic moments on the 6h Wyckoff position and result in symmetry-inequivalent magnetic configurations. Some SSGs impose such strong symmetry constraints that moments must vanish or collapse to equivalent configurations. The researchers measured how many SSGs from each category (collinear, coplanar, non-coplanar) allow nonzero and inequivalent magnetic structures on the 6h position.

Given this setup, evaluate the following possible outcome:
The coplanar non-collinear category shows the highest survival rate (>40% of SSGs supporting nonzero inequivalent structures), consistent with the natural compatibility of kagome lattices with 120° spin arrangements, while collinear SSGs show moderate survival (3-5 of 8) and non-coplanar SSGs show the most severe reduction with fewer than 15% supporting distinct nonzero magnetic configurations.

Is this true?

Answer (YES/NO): NO